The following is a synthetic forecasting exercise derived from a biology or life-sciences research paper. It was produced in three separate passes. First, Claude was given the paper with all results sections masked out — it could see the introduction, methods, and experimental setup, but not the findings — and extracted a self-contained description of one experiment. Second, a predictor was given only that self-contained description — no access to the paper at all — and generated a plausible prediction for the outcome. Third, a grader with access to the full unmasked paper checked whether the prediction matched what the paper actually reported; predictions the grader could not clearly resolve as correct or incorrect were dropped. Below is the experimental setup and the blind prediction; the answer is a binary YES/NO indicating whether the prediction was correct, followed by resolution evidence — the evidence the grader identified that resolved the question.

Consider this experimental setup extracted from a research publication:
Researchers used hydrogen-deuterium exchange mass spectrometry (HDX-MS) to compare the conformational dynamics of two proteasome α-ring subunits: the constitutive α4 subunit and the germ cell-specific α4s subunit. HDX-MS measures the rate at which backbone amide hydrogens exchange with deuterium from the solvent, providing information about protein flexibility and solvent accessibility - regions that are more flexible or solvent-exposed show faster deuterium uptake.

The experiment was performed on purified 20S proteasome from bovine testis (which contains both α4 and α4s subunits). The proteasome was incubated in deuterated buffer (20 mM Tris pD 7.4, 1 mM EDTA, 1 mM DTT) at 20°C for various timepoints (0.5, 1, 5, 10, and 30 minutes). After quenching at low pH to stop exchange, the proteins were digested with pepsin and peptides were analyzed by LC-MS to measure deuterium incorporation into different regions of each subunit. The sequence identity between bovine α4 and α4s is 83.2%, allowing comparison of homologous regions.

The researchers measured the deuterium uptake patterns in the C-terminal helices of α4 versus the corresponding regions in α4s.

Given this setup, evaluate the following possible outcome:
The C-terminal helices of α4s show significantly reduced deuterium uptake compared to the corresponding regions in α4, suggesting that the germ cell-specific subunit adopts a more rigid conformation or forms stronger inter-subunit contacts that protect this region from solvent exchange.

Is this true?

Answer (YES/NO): NO